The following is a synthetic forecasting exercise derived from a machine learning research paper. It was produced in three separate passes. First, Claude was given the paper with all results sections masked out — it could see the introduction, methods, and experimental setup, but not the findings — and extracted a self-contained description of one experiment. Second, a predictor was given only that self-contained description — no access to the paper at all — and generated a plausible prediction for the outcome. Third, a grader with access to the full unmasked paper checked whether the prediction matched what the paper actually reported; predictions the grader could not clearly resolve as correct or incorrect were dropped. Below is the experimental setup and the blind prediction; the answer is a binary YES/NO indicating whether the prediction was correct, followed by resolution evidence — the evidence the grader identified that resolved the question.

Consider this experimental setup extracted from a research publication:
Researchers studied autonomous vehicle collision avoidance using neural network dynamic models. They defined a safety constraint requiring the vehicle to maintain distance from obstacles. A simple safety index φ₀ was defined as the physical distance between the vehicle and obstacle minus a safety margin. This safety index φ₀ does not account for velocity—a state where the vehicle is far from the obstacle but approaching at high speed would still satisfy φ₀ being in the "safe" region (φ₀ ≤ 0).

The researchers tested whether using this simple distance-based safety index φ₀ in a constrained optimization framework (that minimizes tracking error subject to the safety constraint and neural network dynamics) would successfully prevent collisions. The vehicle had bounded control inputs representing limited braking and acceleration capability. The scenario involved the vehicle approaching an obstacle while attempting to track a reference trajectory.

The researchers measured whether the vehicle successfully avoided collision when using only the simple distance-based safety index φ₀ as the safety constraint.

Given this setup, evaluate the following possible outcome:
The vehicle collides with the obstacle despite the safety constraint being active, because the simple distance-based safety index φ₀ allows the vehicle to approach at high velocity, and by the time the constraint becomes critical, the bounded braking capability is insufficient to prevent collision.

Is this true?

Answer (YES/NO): YES